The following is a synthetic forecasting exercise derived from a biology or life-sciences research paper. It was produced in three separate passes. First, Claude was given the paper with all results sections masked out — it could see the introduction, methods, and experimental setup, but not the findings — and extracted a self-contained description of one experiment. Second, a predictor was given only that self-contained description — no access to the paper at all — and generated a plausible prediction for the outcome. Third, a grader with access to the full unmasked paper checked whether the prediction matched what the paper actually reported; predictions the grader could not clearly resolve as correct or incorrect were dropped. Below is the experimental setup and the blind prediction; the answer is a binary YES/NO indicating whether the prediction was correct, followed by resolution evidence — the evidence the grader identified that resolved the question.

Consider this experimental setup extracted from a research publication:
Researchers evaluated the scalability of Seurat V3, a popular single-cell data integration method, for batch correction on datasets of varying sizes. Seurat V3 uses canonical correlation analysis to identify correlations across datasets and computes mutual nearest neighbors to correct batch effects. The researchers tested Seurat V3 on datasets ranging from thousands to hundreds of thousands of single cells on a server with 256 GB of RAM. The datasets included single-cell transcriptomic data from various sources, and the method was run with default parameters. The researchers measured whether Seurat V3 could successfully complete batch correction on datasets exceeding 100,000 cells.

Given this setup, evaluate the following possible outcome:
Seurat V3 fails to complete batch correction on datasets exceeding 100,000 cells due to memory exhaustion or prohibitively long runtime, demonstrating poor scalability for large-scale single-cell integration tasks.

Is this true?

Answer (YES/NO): YES